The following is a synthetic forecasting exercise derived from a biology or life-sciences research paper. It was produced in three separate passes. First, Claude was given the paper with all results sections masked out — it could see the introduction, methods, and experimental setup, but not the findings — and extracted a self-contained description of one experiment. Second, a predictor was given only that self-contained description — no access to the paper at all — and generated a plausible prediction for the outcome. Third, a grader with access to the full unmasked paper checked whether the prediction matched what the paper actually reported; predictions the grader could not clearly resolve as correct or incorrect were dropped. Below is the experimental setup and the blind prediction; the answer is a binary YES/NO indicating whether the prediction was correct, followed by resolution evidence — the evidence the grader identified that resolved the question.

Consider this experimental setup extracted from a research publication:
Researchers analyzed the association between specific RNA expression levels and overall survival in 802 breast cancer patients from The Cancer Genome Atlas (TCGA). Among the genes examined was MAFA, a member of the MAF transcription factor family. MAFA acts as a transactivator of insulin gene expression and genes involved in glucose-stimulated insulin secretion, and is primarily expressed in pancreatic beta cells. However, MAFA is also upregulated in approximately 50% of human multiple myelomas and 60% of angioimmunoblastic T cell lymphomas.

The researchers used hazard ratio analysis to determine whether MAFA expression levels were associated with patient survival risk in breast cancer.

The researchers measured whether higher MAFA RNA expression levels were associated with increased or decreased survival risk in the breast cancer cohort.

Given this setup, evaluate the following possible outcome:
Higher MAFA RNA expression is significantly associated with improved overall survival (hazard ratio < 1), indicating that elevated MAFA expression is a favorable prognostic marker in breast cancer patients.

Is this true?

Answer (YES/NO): NO